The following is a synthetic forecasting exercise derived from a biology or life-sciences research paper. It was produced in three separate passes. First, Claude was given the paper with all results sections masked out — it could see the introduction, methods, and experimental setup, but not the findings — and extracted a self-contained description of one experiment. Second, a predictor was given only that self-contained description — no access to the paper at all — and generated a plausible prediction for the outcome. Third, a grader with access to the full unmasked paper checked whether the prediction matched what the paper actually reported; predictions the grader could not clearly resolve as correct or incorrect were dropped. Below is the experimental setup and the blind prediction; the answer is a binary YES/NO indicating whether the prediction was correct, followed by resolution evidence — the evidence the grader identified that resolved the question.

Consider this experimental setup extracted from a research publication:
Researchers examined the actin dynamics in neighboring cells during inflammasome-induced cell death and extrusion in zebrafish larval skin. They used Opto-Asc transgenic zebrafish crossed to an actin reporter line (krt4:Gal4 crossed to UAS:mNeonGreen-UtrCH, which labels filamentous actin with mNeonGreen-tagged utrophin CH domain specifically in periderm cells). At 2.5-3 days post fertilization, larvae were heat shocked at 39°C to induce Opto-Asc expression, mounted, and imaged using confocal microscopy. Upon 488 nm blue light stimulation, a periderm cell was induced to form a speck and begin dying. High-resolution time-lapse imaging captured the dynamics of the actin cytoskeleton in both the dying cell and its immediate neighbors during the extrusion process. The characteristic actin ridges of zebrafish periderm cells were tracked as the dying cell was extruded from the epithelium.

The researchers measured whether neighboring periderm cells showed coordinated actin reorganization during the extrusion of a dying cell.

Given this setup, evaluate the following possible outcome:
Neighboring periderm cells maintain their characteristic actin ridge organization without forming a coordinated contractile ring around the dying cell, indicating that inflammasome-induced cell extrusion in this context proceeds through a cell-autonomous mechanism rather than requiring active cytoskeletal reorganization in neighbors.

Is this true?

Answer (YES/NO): NO